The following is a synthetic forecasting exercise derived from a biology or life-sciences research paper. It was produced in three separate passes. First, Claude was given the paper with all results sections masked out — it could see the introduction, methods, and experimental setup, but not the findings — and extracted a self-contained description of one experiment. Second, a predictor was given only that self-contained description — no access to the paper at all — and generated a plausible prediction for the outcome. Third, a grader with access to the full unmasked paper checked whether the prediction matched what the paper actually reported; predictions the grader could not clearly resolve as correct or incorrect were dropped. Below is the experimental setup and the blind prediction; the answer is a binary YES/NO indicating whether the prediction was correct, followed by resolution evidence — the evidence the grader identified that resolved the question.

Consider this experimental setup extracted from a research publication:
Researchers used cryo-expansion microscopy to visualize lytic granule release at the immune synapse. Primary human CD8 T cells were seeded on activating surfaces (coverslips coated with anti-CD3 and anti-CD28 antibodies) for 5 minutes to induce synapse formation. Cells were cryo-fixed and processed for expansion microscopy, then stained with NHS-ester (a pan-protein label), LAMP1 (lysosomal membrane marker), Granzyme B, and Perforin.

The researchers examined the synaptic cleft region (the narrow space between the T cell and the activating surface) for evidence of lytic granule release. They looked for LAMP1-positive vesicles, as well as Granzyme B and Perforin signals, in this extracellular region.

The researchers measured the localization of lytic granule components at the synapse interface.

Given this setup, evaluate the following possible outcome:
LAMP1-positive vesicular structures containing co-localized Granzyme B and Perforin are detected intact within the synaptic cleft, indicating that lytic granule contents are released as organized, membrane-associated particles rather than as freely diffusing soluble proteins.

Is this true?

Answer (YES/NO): NO